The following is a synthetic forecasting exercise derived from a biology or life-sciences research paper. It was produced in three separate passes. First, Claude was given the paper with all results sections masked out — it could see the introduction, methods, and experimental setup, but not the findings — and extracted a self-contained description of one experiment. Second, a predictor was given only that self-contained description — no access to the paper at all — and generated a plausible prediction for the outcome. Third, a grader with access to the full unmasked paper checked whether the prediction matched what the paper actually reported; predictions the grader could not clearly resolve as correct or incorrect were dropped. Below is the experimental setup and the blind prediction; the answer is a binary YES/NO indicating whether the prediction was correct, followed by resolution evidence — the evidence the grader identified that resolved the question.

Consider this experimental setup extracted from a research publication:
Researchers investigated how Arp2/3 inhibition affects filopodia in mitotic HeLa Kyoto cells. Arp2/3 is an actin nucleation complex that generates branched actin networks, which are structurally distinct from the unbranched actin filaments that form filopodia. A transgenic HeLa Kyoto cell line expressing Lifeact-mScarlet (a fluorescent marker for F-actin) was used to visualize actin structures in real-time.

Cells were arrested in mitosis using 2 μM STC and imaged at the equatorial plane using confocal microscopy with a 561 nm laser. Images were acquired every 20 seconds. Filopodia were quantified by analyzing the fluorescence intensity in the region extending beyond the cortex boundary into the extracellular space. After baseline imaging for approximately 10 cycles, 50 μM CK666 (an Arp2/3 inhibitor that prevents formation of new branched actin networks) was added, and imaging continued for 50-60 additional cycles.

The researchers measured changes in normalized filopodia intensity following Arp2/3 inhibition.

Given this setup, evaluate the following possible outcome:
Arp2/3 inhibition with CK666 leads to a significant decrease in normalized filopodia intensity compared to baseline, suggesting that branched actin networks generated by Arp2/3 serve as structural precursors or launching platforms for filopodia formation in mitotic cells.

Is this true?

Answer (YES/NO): YES